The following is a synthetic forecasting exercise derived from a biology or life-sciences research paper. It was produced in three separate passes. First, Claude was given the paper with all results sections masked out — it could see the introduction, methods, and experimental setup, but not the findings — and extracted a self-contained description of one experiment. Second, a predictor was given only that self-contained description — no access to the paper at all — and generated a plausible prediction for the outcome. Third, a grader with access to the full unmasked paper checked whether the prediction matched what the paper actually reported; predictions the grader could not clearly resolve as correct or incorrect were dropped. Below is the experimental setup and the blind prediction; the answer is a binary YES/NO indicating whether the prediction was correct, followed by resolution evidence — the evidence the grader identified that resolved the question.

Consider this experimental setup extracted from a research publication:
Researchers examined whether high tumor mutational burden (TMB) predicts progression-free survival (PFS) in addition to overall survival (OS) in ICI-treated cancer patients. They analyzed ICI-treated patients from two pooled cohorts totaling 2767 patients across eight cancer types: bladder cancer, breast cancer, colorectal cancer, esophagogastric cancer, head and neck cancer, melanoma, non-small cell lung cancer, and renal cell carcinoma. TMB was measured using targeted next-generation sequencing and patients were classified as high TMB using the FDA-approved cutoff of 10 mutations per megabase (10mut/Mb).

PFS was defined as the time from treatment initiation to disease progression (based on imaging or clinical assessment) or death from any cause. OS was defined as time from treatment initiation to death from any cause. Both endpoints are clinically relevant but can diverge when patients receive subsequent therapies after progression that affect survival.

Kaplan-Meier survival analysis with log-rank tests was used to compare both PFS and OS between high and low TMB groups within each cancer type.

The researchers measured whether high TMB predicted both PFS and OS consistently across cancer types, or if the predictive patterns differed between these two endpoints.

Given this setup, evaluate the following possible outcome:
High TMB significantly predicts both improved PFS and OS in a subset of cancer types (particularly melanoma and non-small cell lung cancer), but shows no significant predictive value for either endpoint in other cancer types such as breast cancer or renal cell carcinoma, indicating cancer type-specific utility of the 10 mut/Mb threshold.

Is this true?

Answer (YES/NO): YES